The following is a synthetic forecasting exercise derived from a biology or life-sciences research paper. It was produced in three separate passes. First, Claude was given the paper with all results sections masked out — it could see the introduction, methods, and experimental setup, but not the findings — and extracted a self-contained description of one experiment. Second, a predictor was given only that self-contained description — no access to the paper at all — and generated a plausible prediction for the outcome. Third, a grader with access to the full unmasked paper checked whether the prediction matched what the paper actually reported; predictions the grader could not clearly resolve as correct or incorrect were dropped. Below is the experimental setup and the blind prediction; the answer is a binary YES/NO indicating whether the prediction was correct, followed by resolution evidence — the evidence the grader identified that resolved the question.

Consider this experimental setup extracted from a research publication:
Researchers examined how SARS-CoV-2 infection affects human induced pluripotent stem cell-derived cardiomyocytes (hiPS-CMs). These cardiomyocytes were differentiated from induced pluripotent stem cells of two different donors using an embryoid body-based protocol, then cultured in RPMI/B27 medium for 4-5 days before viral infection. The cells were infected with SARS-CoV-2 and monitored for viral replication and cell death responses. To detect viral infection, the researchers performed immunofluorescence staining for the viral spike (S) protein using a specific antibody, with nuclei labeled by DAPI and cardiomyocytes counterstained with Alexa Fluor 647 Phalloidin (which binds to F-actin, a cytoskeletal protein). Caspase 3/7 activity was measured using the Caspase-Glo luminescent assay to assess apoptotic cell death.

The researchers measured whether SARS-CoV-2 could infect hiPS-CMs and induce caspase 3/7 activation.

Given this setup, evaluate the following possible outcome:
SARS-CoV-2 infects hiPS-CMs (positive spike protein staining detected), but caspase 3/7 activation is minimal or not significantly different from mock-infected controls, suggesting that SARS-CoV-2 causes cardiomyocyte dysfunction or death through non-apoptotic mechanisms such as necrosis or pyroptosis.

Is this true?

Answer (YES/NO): NO